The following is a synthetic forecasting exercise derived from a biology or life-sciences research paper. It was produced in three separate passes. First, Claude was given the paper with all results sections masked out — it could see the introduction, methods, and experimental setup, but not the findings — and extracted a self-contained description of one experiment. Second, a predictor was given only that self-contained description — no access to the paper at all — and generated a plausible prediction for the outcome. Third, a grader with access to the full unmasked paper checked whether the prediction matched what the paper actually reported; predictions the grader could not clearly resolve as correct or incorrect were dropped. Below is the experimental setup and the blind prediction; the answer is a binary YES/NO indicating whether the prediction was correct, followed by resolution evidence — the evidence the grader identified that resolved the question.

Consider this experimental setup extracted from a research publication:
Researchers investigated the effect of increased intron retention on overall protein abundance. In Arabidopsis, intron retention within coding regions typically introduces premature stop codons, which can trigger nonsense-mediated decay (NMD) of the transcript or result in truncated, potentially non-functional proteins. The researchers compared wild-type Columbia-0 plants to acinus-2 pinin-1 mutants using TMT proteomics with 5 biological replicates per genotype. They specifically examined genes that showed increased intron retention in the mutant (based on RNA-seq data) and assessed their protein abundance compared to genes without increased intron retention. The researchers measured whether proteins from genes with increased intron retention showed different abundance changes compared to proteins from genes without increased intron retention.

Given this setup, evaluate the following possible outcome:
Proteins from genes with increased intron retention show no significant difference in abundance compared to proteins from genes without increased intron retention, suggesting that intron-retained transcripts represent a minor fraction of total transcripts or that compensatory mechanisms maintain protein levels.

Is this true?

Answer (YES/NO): NO